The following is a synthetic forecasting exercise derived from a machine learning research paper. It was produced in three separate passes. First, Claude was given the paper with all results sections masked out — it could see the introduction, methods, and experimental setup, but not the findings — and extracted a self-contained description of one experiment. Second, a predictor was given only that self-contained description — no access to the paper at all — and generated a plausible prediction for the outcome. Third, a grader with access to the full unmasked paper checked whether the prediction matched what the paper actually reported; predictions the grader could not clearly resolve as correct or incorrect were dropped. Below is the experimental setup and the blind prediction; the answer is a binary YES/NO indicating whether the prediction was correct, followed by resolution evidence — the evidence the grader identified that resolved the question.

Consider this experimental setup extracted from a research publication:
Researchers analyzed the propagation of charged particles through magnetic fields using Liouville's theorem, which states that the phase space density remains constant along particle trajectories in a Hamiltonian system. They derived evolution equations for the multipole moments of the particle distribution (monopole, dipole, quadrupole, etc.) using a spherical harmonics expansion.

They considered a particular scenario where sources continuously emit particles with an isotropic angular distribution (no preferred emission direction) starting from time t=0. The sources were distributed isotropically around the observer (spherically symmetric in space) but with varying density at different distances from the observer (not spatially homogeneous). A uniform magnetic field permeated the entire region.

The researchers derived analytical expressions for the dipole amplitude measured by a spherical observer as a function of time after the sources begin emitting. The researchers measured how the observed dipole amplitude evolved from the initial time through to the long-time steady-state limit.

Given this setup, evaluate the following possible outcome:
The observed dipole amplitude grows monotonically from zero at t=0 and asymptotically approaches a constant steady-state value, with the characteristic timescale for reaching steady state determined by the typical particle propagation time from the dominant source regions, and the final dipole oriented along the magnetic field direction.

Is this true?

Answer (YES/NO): NO